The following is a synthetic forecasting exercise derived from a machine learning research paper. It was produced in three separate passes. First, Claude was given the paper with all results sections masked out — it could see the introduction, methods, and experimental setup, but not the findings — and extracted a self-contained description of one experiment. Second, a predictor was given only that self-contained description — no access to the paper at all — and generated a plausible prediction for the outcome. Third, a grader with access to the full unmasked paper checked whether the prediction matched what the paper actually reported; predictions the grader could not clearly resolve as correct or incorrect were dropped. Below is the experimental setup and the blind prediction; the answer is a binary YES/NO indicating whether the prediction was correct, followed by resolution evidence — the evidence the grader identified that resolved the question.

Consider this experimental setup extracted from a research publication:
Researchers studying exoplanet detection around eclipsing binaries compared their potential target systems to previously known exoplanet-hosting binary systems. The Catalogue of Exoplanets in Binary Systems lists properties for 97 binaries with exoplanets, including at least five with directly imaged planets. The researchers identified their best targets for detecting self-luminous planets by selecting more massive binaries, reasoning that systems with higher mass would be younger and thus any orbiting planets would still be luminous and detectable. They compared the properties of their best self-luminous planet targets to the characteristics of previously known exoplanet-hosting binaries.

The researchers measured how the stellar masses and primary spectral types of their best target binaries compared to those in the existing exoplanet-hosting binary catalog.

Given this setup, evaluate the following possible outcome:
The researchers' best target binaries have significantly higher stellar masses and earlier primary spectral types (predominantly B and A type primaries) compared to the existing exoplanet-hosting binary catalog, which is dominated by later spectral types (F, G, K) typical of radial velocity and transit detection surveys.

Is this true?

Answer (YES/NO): YES